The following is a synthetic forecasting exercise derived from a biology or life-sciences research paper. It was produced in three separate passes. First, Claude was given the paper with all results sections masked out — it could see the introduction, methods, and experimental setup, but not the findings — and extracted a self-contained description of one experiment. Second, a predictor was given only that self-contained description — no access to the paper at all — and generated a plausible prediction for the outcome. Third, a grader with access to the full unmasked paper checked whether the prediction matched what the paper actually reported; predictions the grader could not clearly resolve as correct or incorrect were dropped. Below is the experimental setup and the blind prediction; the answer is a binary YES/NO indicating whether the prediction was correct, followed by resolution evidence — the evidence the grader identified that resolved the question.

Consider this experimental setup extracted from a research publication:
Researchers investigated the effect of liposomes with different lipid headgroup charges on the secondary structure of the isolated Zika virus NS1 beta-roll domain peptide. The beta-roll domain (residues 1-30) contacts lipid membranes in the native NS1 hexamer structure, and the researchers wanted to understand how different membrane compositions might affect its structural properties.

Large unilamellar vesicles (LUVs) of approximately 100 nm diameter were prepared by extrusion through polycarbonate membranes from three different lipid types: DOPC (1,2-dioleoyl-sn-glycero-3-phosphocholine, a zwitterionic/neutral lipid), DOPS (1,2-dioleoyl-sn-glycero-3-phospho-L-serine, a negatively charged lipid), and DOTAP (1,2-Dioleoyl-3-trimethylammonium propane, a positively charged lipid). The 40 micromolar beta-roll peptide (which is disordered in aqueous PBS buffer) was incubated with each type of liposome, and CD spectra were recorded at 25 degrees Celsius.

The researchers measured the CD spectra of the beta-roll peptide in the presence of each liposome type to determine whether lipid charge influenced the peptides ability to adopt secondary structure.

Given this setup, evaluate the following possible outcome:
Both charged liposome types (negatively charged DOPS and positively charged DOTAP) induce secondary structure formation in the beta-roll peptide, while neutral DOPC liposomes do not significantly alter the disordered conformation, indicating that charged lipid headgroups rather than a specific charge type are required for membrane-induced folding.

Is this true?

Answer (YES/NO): NO